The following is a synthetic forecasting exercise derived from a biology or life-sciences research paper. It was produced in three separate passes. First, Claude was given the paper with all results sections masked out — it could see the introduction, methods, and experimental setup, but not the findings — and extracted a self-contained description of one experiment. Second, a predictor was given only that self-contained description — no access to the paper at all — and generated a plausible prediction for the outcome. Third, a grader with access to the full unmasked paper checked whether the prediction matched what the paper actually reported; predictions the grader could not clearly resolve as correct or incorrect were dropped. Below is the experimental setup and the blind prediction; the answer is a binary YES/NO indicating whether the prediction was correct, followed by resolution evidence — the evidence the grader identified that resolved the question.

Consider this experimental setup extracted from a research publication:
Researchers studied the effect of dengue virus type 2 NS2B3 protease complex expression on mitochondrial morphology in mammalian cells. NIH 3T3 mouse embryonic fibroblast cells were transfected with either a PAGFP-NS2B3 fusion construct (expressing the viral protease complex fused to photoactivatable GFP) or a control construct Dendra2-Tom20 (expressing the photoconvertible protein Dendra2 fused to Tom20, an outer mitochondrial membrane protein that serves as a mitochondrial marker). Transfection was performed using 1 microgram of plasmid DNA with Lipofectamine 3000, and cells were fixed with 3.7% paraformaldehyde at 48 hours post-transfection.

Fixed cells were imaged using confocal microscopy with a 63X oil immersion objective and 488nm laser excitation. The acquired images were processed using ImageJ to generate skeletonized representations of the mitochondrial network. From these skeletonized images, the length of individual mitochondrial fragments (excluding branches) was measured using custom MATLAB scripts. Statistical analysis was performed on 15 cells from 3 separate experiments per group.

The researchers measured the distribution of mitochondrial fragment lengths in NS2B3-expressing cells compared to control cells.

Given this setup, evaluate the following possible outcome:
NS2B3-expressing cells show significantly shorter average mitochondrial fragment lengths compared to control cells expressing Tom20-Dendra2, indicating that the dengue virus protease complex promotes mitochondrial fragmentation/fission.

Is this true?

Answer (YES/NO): YES